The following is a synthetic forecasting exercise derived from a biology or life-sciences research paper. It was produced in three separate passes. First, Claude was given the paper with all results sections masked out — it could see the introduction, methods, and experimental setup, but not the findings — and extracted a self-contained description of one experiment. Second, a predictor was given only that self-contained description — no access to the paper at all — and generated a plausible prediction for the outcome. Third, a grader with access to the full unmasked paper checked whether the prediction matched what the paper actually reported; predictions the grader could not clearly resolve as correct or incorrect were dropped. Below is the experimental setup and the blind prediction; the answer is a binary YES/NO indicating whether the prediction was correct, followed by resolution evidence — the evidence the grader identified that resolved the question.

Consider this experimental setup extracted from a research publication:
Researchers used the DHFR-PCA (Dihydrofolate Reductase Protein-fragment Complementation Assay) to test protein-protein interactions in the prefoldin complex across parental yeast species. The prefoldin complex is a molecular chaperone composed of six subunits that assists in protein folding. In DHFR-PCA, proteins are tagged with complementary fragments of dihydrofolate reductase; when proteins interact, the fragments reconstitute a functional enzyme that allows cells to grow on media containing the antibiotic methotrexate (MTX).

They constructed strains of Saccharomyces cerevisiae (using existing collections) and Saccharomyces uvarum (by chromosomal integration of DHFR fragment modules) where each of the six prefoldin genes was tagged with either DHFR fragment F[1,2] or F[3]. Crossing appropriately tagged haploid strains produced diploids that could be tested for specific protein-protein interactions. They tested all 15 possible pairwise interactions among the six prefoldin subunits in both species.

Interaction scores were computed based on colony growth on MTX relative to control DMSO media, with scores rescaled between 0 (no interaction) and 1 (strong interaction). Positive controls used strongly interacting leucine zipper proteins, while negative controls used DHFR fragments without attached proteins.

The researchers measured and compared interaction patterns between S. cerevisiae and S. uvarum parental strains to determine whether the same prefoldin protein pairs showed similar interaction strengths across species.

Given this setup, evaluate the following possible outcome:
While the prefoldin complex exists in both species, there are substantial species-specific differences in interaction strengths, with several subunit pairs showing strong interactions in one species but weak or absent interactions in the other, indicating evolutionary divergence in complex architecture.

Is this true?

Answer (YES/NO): NO